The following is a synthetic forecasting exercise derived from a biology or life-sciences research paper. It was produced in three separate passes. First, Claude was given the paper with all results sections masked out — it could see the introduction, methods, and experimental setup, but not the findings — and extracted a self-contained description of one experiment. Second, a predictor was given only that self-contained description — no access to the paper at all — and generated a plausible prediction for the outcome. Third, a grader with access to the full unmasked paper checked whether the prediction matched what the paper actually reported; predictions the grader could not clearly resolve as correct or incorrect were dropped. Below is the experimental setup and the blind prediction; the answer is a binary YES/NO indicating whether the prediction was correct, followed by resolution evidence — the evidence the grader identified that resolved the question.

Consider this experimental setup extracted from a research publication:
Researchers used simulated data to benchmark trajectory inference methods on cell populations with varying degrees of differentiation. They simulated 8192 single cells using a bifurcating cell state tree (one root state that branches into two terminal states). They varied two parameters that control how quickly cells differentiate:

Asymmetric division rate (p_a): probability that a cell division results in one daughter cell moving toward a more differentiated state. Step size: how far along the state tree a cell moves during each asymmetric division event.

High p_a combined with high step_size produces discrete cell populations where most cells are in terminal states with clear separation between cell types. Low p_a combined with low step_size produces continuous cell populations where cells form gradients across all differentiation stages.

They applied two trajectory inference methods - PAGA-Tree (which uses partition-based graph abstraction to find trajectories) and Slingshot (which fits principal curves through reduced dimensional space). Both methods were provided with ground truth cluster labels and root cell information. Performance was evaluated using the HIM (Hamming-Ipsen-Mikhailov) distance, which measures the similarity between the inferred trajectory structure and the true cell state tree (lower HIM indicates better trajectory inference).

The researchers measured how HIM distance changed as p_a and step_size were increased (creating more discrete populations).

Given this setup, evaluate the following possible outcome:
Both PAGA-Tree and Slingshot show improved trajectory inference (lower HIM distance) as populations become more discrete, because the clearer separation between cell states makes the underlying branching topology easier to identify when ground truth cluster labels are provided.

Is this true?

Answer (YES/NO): NO